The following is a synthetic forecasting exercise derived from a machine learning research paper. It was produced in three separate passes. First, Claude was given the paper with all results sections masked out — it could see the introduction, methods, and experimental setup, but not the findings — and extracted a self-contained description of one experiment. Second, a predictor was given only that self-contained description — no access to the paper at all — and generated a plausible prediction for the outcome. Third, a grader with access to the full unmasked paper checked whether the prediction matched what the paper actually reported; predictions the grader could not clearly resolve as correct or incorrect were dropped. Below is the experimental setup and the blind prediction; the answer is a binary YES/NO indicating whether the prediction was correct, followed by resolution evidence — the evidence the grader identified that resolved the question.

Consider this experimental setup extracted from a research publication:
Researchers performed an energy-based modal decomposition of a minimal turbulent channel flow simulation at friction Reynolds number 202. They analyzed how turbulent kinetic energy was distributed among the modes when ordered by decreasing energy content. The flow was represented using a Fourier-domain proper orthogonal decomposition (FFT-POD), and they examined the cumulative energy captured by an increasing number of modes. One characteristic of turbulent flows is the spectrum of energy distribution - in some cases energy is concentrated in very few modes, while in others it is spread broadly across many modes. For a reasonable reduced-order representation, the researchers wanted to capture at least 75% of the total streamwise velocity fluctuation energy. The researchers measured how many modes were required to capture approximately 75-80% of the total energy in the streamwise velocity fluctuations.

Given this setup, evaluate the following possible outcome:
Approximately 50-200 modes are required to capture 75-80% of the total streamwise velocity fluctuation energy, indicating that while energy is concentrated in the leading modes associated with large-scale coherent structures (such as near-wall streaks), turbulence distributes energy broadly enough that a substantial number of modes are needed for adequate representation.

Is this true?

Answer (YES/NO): YES